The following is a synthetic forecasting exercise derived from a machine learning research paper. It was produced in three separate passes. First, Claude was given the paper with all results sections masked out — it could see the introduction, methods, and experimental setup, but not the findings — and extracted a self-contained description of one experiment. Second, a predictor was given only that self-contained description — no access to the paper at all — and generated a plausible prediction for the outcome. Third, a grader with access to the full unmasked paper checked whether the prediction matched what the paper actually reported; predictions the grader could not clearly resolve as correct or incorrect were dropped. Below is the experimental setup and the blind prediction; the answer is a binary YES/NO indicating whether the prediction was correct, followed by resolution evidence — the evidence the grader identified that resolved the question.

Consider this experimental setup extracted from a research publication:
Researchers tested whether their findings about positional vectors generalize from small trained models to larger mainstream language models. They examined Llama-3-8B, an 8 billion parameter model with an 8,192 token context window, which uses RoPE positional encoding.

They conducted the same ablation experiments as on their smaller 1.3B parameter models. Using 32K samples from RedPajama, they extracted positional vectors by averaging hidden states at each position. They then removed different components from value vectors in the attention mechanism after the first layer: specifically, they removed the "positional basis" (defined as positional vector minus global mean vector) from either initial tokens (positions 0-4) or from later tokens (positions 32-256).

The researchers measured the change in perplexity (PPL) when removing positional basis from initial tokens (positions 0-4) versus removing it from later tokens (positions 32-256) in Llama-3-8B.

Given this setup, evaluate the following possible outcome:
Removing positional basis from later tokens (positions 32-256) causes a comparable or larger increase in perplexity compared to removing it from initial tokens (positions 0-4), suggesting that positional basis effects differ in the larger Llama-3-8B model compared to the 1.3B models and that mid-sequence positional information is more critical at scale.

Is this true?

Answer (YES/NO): NO